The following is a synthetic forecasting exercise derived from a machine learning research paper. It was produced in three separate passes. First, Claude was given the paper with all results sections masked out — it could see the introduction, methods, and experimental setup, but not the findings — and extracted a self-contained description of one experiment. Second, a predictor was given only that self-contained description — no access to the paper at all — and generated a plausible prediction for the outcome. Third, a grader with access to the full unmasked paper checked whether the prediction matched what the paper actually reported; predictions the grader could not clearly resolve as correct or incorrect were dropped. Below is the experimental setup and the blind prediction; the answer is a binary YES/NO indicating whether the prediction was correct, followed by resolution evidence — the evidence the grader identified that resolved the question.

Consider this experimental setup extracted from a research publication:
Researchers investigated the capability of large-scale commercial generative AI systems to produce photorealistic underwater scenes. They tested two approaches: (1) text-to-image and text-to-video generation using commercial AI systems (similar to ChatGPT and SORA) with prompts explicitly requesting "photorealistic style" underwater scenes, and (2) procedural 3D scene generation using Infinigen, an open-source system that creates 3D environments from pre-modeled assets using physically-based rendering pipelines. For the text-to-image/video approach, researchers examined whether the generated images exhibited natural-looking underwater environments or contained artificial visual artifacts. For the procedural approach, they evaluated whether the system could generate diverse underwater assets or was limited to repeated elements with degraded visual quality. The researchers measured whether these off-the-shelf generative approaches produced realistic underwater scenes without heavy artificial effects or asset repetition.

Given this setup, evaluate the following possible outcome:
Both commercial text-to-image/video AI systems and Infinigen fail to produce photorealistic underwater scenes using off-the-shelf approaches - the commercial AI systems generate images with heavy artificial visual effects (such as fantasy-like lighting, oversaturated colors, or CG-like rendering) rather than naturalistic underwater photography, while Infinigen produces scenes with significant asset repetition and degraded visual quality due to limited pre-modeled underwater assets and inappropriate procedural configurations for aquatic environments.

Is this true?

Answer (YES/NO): YES